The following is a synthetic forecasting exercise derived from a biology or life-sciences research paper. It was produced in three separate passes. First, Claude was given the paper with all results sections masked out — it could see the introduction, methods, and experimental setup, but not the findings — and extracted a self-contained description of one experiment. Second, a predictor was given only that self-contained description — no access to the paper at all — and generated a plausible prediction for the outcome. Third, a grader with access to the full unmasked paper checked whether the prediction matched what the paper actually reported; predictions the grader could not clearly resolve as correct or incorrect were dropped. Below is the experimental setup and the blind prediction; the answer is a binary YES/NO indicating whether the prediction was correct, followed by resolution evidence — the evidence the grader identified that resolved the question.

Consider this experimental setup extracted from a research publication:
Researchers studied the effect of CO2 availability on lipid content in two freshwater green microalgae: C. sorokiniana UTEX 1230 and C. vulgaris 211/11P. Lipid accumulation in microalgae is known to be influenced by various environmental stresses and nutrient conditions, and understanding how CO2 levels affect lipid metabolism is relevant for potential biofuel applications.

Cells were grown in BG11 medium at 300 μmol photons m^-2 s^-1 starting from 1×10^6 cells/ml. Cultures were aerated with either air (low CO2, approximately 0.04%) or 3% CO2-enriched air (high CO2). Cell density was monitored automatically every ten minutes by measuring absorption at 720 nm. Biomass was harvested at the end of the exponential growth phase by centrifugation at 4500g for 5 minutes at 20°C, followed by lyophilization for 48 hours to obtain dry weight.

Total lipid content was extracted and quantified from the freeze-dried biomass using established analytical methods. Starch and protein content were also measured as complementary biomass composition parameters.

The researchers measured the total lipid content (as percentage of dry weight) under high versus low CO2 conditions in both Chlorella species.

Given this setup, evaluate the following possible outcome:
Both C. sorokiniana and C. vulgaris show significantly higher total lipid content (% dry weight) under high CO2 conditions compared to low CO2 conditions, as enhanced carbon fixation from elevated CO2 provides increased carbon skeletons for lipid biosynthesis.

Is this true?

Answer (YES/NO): YES